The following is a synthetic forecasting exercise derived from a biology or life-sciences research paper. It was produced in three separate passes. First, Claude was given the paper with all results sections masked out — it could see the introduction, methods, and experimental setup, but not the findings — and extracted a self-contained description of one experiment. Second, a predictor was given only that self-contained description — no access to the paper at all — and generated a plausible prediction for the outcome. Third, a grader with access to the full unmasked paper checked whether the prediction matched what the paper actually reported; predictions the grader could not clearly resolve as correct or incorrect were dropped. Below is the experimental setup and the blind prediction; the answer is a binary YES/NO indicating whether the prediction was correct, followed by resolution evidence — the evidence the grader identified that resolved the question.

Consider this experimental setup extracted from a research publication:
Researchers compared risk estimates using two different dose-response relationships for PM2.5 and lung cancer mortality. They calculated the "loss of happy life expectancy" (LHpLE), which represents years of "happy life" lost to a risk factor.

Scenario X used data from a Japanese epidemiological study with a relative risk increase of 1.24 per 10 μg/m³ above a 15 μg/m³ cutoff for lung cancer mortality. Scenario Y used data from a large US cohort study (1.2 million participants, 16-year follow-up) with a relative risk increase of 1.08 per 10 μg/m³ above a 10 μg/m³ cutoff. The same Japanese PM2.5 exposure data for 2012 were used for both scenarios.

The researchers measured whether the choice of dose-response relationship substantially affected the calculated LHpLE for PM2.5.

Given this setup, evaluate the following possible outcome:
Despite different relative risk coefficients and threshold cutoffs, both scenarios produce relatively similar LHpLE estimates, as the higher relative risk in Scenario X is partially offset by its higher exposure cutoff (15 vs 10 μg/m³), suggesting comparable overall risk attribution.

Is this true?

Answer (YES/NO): NO